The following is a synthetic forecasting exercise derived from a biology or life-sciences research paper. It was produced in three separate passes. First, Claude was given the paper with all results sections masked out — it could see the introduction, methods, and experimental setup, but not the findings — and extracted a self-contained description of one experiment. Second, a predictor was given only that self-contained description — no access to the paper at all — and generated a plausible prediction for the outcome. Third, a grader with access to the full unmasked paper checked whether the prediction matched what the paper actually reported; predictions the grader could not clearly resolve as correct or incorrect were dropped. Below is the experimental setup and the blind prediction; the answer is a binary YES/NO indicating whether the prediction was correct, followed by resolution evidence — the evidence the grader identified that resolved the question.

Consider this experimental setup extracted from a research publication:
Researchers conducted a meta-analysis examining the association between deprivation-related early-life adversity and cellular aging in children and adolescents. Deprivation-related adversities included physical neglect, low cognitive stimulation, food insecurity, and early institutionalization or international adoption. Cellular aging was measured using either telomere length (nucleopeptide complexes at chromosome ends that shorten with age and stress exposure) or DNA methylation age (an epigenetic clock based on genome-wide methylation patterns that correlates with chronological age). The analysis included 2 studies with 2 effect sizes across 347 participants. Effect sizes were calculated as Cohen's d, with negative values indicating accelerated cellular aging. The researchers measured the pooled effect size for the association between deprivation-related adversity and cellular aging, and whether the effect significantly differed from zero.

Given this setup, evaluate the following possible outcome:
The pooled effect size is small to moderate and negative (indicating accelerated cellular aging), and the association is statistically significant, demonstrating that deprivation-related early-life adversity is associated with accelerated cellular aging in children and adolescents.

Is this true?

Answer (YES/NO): NO